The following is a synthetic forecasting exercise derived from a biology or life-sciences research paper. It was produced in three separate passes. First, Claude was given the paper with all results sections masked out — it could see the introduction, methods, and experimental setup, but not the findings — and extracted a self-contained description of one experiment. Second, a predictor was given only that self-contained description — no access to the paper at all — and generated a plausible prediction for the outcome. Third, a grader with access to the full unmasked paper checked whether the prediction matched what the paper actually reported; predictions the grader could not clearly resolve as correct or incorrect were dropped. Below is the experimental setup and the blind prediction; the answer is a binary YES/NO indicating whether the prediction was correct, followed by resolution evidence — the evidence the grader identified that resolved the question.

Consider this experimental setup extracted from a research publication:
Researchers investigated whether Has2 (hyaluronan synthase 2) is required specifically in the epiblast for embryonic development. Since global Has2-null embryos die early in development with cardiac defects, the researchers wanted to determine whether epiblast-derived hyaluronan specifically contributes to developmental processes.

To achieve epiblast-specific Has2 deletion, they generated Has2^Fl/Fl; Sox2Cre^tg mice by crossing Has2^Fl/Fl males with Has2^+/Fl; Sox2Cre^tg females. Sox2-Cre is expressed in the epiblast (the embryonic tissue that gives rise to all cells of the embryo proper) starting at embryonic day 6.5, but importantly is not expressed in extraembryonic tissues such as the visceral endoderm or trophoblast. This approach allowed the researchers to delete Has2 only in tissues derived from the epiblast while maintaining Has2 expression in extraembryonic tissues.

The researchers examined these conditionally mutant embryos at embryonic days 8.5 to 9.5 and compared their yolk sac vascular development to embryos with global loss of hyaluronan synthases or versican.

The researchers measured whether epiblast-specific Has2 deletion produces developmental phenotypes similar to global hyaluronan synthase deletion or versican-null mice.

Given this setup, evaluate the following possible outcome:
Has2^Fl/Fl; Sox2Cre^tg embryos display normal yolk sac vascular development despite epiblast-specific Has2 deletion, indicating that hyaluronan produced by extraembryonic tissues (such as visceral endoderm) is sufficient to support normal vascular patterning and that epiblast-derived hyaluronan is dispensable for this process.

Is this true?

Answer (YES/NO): NO